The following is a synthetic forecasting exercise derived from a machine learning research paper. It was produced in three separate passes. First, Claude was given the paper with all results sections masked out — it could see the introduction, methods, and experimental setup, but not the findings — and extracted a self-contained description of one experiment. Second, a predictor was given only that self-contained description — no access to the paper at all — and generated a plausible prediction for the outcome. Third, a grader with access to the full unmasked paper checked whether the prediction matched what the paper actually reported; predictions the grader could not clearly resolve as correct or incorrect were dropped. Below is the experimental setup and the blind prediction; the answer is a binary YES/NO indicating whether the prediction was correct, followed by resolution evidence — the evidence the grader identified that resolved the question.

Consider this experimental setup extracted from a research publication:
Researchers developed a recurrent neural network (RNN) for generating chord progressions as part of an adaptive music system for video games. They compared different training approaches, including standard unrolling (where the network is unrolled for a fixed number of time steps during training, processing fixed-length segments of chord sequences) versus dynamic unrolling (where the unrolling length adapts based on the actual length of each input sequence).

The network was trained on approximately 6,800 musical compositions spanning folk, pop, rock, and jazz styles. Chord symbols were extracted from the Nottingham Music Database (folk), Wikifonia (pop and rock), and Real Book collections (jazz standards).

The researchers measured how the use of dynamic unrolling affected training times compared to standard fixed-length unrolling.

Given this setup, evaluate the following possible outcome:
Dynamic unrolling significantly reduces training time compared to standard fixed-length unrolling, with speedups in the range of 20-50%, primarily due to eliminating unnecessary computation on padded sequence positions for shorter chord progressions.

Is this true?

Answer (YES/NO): NO